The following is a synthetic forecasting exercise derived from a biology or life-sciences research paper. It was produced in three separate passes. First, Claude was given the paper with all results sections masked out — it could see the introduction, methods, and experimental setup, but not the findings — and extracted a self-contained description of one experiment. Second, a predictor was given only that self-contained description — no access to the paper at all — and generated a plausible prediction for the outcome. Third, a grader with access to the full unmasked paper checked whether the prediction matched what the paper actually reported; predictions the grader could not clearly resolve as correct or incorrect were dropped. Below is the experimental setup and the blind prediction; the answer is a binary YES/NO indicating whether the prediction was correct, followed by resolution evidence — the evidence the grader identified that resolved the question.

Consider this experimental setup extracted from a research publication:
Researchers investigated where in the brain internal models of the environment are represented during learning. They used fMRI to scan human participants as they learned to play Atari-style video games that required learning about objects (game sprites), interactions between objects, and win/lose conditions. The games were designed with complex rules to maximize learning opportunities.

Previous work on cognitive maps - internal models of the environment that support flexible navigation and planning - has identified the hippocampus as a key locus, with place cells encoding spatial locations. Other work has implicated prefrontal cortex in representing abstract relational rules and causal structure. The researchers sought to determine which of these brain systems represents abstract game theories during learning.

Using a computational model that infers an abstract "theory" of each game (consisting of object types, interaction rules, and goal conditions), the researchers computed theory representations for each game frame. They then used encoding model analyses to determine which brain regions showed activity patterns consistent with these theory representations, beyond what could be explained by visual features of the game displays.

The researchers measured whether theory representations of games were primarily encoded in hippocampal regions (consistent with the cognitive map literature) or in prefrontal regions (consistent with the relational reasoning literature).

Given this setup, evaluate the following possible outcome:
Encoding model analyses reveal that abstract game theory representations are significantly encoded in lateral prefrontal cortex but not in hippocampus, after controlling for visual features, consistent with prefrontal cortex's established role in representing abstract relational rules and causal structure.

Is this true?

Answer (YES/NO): YES